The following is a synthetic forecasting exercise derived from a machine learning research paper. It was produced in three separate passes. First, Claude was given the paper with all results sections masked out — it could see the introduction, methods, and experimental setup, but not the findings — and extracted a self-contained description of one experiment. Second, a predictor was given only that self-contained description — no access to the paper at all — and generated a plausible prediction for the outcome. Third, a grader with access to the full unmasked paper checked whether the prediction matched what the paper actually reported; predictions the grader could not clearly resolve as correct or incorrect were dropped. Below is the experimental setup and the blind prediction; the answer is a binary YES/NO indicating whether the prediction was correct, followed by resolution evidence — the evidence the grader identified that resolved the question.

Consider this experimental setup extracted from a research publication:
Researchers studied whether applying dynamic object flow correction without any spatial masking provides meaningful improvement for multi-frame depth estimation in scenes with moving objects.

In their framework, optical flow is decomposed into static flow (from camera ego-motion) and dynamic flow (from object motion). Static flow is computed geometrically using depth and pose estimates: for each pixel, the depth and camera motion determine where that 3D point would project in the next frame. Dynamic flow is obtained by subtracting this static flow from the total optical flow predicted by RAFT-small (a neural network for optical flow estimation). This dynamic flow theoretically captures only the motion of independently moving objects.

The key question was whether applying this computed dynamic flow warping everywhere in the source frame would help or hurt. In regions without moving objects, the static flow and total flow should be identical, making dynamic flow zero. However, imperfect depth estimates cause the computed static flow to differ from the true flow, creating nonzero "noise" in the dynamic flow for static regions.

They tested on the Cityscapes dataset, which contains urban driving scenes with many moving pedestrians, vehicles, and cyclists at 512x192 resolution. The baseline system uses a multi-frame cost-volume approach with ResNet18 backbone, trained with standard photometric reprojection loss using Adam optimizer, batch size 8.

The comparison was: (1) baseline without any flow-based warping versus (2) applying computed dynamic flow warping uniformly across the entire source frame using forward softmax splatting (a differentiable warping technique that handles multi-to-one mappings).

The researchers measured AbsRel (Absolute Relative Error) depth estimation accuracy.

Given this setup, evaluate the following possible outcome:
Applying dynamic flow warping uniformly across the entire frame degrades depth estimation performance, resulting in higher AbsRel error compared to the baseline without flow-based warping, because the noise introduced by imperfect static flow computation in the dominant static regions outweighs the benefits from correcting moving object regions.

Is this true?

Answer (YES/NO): NO